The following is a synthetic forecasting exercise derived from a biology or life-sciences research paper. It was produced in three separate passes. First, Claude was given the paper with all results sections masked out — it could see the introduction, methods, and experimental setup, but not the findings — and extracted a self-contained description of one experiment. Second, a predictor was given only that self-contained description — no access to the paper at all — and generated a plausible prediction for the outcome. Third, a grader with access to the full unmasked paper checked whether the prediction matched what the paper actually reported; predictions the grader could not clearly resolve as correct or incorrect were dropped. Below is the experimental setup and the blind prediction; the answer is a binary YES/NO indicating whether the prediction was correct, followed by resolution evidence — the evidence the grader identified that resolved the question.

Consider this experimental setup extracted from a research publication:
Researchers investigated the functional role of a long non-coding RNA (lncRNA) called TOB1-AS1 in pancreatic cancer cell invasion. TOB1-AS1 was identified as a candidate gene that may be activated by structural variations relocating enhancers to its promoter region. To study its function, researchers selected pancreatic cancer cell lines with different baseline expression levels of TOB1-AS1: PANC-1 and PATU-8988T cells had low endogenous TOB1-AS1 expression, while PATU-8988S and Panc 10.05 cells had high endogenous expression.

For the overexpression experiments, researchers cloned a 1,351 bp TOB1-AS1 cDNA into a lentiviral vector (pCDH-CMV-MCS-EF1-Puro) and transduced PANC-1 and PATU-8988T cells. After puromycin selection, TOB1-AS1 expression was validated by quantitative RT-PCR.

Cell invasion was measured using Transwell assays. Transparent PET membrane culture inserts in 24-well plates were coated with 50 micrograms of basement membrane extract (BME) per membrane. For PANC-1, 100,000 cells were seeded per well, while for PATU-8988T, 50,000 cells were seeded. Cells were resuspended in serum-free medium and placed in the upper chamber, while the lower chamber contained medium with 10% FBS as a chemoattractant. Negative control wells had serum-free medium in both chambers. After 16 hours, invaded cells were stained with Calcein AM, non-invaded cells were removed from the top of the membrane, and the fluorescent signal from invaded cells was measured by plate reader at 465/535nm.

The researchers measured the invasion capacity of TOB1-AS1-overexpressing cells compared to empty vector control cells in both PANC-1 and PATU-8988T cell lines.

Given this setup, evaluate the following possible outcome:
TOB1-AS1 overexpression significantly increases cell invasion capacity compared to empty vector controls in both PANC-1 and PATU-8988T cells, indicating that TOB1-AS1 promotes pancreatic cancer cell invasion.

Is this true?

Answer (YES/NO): YES